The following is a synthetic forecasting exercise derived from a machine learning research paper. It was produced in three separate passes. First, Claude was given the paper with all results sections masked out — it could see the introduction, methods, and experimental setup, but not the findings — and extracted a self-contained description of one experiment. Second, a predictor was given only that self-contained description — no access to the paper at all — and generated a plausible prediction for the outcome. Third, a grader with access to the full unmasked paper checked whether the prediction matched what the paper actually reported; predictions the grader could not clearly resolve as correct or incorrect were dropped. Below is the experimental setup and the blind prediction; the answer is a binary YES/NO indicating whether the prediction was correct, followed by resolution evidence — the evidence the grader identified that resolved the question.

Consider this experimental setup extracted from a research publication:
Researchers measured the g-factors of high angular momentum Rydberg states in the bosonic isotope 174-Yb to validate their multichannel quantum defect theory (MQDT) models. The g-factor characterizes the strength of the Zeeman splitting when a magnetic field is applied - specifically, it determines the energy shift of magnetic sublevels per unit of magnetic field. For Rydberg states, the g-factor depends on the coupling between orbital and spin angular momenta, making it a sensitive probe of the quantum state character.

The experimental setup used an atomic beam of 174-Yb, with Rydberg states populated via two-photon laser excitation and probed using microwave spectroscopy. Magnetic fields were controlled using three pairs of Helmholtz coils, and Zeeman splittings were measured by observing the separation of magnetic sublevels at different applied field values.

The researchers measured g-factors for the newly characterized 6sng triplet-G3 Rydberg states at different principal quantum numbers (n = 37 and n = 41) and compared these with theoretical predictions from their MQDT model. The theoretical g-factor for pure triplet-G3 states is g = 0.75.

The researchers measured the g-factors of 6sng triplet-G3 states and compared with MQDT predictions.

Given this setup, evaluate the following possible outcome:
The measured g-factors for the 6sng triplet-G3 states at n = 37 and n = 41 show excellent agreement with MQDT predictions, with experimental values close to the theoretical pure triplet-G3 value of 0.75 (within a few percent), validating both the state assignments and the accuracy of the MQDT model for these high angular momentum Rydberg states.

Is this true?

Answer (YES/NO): YES